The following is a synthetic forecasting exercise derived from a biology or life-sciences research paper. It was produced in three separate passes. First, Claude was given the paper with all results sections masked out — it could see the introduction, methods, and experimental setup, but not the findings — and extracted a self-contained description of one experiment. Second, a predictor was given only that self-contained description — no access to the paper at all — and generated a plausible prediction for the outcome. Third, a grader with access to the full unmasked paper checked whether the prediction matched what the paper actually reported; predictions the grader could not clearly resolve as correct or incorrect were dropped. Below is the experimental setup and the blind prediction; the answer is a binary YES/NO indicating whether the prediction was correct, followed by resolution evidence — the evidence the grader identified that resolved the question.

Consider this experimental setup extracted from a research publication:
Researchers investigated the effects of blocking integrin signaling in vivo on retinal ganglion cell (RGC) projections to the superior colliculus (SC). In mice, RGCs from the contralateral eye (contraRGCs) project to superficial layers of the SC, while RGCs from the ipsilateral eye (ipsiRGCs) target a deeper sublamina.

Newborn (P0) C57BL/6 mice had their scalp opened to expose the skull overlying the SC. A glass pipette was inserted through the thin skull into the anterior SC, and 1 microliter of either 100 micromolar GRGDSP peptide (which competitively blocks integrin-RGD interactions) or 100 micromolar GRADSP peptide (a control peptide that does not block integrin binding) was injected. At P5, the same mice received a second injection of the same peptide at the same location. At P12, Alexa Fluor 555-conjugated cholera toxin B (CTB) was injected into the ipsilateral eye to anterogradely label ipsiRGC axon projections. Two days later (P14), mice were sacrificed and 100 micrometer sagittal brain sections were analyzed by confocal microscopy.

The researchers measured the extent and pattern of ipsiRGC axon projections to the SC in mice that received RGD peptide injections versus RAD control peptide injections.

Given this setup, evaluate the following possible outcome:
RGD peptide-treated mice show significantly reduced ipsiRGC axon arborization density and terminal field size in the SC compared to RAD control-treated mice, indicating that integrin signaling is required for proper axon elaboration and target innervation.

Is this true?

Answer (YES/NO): NO